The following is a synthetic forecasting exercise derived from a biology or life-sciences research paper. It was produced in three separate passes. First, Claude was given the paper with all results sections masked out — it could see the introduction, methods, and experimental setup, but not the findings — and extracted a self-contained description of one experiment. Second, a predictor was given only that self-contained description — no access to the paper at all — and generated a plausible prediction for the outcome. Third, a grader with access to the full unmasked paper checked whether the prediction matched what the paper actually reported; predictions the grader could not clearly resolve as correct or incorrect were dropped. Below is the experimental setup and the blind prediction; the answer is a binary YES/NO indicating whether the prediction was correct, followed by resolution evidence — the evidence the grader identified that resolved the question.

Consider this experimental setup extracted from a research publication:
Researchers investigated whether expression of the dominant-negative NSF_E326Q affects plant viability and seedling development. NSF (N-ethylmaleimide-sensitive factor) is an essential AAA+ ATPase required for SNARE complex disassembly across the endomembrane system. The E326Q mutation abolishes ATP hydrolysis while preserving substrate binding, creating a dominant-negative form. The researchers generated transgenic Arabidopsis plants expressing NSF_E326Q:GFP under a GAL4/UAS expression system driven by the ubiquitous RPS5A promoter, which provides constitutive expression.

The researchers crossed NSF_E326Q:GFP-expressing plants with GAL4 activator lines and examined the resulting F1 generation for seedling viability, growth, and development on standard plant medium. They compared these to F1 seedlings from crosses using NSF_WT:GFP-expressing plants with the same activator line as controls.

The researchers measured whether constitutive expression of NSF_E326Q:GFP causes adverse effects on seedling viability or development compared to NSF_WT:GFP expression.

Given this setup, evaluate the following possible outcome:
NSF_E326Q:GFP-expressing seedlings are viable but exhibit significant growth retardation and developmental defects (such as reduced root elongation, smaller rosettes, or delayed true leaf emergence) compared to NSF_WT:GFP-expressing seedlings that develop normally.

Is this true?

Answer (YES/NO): NO